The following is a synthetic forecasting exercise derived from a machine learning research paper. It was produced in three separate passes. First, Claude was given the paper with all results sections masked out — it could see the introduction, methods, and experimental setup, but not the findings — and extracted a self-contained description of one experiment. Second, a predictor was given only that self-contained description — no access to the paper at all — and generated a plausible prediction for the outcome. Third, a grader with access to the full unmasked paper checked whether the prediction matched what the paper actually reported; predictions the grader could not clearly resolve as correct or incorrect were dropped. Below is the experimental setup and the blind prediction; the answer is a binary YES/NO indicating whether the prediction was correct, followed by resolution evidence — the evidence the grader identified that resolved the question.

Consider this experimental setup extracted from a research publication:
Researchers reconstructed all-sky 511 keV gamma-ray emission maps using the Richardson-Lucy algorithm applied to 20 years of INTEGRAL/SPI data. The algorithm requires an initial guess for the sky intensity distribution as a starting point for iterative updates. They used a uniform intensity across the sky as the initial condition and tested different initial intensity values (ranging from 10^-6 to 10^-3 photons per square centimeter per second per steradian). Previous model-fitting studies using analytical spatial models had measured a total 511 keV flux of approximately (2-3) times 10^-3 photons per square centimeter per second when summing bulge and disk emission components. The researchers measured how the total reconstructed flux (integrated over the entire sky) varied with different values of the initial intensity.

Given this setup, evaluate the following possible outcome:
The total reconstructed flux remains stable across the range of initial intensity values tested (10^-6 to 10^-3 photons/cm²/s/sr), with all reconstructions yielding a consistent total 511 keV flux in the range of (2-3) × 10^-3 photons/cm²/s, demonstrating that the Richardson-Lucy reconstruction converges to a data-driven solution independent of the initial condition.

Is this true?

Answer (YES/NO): NO